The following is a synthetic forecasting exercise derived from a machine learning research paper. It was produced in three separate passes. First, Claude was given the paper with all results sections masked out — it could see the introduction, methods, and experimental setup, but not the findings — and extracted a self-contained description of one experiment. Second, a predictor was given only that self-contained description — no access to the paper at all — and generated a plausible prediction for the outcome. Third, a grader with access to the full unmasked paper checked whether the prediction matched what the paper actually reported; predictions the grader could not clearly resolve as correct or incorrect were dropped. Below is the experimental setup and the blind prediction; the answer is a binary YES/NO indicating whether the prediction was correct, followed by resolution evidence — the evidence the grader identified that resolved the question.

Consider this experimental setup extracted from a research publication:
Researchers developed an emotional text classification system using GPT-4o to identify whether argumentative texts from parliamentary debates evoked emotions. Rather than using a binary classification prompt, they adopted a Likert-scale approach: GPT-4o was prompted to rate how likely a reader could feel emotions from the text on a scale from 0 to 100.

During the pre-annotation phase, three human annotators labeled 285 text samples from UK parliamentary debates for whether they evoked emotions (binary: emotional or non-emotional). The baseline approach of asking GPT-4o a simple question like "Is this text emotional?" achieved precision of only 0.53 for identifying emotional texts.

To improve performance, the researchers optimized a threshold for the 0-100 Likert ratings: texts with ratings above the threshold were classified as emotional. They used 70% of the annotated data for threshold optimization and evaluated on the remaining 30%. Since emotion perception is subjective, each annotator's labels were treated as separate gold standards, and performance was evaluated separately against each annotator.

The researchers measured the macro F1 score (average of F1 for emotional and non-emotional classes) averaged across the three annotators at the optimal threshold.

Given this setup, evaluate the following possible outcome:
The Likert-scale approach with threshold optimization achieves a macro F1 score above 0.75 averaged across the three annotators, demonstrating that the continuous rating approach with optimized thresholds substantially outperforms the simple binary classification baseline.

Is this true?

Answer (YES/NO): NO